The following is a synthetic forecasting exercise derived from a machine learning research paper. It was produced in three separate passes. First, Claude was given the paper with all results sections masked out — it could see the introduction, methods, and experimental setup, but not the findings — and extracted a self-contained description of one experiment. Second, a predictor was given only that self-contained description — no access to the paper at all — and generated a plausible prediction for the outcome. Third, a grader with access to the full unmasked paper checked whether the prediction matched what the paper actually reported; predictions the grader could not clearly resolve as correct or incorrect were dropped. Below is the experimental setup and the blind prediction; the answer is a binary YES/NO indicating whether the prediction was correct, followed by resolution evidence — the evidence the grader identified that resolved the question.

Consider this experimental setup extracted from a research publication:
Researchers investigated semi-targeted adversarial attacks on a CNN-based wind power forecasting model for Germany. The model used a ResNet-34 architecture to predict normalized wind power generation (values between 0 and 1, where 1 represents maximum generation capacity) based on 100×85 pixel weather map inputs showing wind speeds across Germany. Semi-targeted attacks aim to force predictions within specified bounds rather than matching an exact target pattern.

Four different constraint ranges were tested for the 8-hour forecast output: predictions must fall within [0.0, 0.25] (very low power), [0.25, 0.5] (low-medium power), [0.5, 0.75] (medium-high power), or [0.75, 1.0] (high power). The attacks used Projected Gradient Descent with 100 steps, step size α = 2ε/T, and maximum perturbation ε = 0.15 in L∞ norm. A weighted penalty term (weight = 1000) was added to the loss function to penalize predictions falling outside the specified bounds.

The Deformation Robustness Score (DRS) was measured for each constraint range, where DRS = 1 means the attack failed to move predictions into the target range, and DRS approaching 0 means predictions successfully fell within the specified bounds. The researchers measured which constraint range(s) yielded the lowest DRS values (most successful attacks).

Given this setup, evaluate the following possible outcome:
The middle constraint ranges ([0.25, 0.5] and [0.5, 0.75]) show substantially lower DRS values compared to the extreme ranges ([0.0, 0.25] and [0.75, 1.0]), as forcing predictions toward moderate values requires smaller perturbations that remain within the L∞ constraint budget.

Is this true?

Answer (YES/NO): NO